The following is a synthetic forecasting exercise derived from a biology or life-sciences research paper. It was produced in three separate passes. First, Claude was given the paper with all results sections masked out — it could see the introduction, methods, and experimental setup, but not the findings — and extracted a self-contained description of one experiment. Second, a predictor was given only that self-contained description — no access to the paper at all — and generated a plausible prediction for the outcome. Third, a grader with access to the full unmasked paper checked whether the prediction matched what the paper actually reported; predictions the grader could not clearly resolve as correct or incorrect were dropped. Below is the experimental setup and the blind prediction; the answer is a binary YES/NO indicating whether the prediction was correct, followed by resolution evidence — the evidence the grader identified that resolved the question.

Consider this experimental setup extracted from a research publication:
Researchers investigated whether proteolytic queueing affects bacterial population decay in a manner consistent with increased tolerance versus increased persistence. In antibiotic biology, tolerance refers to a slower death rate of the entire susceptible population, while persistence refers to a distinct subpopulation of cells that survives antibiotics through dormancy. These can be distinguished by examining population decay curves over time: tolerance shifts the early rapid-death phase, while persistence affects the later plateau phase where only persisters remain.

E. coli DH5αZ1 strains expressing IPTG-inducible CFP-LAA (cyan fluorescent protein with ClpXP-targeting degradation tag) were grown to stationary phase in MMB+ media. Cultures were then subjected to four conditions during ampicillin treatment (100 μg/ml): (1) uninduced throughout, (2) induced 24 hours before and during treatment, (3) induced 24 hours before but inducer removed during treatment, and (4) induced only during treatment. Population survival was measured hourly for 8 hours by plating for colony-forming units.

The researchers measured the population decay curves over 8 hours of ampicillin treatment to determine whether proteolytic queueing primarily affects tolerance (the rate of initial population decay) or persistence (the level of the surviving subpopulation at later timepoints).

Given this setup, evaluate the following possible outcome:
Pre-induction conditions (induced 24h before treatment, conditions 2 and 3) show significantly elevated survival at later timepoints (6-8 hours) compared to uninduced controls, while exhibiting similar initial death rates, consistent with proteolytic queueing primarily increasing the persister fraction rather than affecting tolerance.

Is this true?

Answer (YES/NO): NO